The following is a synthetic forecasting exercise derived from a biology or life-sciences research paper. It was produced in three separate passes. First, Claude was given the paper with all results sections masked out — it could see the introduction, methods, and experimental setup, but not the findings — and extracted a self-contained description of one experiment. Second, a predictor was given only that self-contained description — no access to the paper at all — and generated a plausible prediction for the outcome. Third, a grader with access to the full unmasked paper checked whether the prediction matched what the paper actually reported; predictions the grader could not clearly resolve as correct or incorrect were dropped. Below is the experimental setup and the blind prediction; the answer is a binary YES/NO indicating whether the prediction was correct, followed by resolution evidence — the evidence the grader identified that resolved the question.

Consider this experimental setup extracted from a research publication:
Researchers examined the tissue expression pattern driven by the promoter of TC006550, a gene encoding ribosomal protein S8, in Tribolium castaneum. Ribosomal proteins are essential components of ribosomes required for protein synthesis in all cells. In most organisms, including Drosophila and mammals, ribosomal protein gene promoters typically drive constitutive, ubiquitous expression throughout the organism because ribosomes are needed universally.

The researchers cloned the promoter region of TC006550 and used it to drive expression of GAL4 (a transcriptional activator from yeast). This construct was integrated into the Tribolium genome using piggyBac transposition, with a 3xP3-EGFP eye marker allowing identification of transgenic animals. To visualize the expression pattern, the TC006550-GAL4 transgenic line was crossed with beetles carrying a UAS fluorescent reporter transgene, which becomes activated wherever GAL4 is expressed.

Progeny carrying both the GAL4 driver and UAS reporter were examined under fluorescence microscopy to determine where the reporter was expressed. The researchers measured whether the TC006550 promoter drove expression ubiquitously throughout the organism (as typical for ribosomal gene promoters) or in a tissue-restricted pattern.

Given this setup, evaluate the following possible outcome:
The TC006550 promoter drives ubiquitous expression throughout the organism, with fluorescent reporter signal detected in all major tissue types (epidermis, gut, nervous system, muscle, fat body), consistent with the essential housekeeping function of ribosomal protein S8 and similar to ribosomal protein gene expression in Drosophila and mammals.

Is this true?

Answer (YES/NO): NO